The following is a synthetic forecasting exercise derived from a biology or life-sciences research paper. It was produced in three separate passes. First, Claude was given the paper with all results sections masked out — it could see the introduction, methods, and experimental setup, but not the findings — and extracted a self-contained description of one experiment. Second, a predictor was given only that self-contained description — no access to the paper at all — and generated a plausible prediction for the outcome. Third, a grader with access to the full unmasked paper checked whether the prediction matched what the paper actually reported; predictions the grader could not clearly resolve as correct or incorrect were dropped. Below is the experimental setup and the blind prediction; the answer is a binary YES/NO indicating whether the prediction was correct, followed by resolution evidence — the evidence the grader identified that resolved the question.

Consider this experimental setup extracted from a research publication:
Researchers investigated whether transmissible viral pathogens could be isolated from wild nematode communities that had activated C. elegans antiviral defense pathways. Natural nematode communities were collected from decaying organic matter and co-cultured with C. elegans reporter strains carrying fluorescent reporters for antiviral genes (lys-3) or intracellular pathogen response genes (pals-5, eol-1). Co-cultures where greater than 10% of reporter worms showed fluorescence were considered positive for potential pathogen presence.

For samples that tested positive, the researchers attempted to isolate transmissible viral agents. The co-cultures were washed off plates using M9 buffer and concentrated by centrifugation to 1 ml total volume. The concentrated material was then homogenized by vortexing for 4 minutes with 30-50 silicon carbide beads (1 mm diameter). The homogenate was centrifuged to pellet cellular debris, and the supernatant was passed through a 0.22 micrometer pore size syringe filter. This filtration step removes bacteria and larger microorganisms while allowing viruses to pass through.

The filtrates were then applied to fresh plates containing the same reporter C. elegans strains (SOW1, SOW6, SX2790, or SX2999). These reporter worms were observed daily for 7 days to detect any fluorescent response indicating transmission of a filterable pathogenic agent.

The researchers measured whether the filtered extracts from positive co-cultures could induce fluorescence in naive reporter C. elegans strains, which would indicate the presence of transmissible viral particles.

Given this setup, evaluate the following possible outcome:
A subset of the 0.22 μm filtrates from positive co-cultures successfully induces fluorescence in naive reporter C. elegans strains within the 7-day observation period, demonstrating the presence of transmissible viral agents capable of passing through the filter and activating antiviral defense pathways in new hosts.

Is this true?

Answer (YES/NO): YES